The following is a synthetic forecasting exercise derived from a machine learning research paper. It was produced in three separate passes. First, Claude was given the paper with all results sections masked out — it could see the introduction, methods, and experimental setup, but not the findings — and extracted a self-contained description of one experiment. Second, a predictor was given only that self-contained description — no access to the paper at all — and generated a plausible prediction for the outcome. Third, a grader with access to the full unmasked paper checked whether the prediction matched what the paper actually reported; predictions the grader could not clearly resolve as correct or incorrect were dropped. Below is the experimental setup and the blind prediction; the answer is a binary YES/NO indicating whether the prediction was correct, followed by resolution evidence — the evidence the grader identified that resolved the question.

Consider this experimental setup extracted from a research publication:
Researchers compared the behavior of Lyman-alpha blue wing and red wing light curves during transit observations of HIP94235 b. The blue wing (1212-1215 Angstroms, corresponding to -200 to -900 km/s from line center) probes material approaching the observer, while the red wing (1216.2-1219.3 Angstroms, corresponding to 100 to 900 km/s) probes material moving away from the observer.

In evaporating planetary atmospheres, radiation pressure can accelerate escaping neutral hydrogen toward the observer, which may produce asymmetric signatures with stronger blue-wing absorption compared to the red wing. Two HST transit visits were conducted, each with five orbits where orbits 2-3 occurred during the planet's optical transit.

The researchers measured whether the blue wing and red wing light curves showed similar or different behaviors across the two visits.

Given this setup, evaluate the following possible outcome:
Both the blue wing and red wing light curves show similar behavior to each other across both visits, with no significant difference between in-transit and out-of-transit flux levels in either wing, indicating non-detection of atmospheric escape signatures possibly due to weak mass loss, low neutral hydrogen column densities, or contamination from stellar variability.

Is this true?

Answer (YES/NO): YES